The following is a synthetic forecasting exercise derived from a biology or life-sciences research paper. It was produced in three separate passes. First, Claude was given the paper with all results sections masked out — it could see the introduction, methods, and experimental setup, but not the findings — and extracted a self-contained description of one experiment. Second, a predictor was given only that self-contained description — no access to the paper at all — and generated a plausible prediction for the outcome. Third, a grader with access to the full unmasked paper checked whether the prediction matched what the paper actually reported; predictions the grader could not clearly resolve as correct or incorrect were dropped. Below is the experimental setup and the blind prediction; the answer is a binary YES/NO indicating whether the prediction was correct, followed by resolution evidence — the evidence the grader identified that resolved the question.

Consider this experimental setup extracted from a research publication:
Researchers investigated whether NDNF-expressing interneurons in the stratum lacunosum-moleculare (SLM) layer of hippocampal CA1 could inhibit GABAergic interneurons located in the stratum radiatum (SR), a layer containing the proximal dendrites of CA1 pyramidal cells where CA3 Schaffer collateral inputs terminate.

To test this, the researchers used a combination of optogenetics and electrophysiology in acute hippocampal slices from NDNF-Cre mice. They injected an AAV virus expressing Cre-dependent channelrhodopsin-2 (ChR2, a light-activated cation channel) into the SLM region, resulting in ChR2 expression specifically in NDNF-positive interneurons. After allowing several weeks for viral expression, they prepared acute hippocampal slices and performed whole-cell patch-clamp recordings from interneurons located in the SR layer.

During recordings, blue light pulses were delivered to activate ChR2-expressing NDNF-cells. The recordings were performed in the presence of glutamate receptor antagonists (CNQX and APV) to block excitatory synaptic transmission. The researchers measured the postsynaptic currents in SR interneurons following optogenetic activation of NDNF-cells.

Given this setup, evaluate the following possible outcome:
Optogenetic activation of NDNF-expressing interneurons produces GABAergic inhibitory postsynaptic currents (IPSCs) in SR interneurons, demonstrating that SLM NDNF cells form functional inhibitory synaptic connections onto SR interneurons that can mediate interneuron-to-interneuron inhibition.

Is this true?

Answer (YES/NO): NO